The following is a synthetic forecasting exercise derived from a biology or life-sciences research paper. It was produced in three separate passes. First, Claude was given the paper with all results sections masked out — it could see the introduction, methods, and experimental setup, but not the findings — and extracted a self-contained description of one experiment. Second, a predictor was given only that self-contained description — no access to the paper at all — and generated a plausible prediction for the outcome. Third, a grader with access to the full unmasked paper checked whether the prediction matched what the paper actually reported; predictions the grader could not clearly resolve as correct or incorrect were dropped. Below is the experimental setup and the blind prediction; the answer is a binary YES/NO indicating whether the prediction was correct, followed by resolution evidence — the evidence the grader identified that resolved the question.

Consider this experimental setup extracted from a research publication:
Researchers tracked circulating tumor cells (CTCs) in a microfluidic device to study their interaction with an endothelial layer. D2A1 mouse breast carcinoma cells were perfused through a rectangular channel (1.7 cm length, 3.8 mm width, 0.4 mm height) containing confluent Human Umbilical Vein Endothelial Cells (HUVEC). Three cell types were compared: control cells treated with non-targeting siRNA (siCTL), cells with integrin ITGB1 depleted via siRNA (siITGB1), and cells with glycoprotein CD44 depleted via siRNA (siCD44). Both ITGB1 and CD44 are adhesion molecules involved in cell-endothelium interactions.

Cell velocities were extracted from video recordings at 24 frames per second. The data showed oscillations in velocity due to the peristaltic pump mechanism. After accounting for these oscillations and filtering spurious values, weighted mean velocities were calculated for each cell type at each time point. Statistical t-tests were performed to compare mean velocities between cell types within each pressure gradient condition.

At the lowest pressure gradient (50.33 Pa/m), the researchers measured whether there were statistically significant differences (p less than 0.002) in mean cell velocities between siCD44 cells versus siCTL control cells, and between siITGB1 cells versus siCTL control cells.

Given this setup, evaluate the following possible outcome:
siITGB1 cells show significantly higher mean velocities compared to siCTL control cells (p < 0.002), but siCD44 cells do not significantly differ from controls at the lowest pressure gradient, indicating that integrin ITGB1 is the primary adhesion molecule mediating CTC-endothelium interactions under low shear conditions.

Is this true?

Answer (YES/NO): NO